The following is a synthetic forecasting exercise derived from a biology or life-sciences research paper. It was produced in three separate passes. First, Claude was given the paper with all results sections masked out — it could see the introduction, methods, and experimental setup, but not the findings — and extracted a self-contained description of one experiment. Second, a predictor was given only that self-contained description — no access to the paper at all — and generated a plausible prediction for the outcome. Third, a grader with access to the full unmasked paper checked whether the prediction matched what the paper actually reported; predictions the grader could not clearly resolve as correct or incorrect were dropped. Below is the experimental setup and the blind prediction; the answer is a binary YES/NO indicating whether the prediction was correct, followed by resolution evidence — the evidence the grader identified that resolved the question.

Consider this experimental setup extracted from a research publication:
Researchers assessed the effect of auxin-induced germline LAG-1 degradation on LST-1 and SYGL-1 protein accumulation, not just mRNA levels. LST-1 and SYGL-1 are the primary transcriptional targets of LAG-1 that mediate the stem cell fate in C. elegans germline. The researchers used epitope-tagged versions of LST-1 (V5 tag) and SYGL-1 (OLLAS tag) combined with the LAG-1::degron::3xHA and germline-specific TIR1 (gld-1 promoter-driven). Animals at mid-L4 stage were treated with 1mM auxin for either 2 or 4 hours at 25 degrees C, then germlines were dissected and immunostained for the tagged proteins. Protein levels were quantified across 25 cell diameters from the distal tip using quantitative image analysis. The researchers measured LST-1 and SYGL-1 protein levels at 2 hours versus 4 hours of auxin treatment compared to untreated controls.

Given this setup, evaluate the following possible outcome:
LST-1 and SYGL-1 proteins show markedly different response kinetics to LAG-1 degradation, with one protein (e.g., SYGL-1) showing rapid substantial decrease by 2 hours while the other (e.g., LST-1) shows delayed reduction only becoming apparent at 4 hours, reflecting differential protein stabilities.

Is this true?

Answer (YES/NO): NO